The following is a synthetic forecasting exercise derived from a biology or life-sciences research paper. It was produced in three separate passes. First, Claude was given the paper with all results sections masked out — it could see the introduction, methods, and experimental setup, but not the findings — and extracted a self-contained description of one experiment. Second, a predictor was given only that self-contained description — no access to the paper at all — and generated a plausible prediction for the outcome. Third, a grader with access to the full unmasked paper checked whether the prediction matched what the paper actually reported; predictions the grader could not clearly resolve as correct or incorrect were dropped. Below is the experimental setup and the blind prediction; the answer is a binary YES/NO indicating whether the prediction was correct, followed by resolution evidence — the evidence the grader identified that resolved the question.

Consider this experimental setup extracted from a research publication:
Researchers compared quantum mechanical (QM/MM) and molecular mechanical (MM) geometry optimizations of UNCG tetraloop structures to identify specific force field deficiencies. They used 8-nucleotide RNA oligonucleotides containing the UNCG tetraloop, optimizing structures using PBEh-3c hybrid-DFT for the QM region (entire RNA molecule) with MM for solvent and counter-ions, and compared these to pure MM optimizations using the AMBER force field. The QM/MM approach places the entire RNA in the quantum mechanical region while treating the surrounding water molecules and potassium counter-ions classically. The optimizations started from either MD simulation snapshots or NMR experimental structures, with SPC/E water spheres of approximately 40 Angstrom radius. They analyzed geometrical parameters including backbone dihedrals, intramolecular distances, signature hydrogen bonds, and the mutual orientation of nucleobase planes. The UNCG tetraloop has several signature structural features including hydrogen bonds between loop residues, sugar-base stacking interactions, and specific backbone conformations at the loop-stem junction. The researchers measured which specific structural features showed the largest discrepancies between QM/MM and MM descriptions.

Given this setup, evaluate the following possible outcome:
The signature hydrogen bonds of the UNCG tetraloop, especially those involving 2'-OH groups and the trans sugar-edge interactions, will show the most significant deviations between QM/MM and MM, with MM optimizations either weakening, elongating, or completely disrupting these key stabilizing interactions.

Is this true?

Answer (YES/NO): NO